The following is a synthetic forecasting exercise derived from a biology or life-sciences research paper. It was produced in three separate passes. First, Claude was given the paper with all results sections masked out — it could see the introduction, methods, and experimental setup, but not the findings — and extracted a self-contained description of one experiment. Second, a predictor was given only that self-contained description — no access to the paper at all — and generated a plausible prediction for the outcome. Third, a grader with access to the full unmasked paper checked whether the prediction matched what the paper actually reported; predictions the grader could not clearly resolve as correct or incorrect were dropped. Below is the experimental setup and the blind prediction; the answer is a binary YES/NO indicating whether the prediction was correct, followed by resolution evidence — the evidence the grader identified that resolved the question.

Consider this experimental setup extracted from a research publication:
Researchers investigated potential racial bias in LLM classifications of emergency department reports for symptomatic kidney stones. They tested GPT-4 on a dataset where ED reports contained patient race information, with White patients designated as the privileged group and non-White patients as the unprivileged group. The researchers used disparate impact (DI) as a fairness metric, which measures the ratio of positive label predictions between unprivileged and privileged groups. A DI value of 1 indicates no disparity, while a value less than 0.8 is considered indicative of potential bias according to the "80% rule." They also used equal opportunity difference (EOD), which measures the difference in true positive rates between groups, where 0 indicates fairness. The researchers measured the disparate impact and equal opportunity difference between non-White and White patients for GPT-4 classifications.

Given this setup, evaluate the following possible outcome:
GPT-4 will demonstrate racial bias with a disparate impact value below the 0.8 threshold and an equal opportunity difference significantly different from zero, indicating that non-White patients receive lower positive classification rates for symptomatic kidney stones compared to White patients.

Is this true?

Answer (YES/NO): NO